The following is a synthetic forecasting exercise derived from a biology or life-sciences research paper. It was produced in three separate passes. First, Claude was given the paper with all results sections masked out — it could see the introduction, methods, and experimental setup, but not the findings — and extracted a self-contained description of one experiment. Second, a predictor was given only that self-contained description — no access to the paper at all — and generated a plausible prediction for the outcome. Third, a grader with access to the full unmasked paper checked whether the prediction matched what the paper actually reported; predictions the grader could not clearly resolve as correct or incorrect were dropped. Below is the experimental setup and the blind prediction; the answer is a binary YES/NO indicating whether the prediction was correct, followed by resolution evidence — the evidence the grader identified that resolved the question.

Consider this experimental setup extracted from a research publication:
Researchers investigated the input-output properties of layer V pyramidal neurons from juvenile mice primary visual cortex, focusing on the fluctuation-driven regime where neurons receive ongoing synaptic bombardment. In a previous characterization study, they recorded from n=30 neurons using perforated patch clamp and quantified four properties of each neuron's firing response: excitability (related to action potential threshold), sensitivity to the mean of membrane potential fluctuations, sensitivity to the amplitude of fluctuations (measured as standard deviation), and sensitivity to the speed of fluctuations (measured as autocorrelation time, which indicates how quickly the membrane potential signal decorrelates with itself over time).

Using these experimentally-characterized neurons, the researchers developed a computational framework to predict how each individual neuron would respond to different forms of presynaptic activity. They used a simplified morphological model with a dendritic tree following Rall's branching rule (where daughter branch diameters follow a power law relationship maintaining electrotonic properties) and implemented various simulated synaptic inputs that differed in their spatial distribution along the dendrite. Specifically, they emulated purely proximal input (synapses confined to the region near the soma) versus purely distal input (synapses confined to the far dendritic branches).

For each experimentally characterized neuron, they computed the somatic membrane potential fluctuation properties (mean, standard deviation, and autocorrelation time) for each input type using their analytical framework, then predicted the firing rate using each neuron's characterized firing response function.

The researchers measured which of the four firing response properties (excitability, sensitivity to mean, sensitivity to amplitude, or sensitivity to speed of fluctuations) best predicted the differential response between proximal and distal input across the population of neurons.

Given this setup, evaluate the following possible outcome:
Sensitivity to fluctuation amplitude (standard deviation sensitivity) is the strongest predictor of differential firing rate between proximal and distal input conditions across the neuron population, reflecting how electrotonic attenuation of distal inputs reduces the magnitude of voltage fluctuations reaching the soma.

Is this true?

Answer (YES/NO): NO